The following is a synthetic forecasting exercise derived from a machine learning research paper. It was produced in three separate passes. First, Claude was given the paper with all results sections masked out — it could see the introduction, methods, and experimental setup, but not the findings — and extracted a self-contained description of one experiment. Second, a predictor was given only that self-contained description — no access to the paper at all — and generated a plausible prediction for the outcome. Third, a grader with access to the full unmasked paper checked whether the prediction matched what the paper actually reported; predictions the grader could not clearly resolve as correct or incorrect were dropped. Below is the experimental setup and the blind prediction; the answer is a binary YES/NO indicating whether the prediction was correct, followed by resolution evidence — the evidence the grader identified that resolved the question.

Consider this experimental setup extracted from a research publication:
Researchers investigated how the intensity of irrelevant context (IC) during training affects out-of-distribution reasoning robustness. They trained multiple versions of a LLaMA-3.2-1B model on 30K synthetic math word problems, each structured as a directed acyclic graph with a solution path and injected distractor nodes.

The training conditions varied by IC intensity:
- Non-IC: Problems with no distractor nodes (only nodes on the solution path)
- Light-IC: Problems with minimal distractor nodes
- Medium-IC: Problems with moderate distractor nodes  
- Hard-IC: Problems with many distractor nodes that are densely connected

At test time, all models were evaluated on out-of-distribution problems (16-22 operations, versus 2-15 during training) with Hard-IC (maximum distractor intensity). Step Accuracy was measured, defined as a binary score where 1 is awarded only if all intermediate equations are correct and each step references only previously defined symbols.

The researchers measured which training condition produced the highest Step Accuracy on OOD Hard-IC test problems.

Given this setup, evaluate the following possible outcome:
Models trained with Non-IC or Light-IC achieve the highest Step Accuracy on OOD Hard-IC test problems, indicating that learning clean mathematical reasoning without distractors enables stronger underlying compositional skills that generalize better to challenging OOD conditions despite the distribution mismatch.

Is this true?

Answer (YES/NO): NO